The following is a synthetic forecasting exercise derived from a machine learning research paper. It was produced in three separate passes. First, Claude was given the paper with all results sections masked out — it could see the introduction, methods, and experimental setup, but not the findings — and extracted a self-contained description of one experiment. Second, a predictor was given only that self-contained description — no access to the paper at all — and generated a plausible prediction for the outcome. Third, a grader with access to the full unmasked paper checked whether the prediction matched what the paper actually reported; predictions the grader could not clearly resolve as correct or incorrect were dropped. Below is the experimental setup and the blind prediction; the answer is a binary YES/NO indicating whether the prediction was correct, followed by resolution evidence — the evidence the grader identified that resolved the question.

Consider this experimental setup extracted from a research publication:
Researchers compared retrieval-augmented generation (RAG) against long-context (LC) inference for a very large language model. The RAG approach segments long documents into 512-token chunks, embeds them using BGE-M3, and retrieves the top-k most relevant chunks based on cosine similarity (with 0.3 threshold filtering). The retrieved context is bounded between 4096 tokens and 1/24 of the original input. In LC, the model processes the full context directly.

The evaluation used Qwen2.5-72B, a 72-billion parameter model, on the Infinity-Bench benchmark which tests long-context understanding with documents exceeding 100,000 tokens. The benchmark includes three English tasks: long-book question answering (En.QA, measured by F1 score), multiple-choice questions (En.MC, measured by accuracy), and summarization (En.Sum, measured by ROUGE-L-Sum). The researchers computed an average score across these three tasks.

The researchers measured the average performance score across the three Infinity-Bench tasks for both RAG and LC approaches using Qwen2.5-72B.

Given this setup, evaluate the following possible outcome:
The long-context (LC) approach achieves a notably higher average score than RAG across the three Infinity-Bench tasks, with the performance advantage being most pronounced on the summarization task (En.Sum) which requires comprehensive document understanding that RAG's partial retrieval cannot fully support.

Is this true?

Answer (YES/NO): NO